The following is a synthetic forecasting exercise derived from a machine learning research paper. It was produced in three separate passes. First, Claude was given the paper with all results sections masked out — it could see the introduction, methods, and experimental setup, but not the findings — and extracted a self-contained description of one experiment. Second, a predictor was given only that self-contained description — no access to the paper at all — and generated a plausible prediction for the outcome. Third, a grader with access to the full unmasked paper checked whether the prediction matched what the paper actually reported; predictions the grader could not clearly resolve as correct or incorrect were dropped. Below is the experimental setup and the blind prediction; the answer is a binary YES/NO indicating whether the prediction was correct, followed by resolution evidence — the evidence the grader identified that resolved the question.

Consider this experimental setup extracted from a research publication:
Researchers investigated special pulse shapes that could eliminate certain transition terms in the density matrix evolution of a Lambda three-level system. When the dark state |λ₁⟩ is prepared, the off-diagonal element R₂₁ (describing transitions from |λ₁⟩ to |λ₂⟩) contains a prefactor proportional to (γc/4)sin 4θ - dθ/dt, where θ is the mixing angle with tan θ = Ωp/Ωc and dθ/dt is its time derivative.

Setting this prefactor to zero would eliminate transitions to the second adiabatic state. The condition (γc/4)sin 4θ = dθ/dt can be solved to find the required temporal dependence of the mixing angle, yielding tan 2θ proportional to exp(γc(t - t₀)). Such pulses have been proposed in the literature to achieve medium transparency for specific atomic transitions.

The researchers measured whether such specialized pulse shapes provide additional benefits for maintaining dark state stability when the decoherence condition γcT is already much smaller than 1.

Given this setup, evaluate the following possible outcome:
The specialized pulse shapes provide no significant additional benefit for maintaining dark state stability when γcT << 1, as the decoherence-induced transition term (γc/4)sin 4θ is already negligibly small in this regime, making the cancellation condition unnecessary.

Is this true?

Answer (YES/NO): YES